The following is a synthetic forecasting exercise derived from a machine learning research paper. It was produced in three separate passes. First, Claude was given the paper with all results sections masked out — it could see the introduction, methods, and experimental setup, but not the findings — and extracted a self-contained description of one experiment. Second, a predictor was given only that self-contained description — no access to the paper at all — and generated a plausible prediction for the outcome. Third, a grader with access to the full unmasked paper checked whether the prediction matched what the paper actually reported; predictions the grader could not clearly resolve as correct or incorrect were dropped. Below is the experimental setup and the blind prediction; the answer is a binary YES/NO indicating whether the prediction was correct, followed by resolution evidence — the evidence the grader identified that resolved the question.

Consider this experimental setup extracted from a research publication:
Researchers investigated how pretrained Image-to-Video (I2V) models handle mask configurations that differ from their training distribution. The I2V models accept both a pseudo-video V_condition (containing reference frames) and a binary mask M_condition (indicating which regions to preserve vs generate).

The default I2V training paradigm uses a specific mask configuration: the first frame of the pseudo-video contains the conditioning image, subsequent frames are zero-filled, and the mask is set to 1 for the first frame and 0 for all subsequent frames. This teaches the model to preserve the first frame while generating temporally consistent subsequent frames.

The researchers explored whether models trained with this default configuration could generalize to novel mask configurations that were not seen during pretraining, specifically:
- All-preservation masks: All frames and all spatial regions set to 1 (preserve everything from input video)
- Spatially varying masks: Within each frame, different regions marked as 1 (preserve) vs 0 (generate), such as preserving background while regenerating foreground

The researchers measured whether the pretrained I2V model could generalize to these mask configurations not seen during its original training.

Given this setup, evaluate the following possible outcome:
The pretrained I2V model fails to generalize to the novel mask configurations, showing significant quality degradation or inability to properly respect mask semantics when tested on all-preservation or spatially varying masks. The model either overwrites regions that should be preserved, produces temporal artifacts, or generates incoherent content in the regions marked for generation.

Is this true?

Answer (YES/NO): YES